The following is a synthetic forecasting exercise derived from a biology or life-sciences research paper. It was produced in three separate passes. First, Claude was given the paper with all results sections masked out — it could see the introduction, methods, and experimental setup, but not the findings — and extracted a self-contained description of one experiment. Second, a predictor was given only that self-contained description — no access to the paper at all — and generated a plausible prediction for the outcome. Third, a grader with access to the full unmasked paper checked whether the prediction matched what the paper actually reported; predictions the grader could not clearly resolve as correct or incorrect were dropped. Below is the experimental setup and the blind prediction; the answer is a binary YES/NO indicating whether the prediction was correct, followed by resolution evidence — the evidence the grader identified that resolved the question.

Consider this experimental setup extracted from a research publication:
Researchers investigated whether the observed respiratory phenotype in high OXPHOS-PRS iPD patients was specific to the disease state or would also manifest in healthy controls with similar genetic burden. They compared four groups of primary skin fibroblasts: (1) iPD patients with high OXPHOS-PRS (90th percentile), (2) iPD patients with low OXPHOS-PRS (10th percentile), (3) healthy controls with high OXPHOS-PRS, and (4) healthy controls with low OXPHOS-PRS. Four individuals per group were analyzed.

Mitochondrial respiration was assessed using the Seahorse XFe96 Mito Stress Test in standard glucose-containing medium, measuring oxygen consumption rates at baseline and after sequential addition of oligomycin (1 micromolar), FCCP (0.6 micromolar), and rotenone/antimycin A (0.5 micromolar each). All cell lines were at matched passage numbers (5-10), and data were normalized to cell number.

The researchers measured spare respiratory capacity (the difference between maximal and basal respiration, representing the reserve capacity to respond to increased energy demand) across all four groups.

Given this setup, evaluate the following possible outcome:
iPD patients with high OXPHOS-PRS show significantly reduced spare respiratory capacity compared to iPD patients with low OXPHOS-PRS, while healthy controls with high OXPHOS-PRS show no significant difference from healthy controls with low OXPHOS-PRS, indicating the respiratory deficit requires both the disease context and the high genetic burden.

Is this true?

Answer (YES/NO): YES